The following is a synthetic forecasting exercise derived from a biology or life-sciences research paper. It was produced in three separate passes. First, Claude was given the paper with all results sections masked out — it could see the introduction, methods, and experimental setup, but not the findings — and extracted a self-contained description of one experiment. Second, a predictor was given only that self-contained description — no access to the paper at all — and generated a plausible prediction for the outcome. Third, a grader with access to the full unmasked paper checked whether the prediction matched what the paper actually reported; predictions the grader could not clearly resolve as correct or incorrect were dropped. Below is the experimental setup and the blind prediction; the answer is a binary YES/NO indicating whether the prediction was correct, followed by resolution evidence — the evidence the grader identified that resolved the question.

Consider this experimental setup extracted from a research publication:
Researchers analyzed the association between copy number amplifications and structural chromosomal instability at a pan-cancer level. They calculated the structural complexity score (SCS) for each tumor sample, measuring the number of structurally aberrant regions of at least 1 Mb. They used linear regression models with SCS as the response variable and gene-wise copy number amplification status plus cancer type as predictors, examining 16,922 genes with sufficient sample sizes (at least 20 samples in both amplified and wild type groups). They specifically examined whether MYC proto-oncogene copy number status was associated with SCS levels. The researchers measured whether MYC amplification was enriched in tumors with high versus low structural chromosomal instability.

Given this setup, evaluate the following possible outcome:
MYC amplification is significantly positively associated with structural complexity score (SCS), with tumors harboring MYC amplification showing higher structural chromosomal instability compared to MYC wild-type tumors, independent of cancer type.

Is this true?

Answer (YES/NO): YES